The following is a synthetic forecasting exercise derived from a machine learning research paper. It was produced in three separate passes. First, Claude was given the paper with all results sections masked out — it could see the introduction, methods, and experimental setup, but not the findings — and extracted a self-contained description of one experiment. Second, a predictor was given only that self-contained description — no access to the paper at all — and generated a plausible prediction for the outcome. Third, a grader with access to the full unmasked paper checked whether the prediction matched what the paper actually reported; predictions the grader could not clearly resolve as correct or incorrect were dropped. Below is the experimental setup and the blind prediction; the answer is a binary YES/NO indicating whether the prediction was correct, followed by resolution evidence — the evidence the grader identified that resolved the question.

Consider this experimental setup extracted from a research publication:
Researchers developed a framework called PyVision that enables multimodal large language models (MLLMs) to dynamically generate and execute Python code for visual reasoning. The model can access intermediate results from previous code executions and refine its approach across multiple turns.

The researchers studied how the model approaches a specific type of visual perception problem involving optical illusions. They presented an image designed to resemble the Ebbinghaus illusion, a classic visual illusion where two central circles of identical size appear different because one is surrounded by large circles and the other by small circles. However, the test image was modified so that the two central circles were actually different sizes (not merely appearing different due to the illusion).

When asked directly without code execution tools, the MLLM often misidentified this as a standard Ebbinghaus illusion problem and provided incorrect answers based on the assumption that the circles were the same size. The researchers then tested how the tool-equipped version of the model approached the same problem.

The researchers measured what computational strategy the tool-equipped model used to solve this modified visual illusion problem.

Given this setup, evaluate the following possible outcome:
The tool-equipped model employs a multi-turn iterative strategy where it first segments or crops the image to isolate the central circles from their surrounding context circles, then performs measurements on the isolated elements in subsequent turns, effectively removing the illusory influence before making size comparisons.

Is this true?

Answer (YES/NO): NO